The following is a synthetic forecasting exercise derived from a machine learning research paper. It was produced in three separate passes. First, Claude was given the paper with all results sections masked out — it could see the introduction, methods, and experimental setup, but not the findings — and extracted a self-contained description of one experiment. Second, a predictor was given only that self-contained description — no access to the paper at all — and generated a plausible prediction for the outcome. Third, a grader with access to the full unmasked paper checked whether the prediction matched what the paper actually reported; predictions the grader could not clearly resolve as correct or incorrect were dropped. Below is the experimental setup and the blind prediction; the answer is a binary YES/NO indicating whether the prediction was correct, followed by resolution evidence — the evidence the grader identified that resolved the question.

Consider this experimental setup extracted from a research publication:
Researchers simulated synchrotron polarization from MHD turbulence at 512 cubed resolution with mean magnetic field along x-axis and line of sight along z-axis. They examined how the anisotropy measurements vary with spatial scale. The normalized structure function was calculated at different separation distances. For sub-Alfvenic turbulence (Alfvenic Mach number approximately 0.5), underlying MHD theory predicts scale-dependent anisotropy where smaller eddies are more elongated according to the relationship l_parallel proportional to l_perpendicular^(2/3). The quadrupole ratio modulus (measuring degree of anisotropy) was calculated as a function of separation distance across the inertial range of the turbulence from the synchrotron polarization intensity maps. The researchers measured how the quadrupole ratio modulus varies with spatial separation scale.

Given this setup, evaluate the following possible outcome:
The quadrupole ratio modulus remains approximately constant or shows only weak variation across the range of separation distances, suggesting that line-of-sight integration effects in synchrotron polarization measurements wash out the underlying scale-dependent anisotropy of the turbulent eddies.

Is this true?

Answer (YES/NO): NO